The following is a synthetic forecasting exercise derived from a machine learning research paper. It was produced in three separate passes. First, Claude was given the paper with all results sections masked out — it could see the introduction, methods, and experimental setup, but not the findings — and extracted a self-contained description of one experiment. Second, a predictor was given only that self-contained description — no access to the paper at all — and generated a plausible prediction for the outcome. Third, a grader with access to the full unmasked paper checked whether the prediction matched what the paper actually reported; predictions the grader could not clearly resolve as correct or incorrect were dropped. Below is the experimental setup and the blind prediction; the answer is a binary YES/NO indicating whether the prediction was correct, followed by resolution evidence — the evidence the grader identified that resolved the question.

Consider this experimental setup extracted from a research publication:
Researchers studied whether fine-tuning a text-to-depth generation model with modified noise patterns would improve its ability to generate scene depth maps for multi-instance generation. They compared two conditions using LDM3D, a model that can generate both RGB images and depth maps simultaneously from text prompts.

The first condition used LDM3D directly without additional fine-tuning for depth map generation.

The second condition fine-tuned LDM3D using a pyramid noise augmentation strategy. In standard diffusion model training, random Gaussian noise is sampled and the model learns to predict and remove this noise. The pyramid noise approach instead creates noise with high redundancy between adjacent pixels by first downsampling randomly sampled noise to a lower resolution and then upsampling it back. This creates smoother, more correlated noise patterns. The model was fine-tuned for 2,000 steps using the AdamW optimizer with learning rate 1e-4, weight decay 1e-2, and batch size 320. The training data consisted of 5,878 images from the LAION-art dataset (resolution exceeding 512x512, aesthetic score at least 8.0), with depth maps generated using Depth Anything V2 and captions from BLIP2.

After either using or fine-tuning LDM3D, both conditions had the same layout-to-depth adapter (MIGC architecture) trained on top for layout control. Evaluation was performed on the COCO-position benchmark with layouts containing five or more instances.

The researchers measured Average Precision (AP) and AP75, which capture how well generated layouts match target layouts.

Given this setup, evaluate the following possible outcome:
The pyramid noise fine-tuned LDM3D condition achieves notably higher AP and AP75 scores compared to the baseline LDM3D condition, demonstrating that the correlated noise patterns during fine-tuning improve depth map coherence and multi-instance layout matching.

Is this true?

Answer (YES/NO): NO